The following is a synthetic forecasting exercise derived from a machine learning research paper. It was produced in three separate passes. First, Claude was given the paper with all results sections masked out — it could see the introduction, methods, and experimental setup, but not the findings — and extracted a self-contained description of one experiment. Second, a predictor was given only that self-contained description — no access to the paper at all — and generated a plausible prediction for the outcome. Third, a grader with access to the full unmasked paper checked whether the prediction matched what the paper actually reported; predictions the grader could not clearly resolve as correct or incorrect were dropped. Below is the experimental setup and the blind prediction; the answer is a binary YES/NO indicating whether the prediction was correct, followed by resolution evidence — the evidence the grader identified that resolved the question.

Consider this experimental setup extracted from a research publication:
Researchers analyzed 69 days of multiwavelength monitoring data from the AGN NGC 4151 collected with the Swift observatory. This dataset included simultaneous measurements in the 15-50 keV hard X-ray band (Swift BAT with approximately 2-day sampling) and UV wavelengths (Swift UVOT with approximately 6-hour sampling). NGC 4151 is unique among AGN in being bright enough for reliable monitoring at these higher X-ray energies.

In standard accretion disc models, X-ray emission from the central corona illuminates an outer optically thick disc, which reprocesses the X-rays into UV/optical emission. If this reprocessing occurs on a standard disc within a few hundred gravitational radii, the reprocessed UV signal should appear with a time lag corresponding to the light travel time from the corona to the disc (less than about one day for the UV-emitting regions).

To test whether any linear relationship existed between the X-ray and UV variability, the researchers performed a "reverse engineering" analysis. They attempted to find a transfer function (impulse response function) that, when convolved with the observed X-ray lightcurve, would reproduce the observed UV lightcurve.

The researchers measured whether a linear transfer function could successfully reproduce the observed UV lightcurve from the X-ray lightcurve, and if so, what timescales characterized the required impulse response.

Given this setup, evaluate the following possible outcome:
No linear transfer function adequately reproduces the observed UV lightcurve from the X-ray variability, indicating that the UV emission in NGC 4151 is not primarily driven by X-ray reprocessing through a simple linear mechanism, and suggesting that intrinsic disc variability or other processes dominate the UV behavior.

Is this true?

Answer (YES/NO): NO